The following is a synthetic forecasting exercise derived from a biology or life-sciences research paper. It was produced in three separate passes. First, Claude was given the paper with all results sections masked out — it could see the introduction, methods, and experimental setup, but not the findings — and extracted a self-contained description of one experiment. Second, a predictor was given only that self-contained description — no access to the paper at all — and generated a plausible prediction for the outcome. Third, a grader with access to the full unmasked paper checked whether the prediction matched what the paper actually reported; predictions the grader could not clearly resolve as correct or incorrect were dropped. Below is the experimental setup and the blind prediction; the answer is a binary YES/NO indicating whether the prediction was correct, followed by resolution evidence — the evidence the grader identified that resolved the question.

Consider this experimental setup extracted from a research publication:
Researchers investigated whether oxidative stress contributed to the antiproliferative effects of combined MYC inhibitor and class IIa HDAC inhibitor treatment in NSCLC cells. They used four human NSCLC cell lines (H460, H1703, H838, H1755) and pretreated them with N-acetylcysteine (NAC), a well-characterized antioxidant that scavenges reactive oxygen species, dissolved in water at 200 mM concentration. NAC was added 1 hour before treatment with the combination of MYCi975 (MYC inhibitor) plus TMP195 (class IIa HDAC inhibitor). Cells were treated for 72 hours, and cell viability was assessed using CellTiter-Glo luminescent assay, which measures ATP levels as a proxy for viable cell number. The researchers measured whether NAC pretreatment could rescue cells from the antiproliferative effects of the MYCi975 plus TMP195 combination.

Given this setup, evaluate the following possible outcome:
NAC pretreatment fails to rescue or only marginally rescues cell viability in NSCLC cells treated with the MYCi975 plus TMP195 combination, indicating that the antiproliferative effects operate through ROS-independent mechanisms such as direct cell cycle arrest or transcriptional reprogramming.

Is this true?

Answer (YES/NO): NO